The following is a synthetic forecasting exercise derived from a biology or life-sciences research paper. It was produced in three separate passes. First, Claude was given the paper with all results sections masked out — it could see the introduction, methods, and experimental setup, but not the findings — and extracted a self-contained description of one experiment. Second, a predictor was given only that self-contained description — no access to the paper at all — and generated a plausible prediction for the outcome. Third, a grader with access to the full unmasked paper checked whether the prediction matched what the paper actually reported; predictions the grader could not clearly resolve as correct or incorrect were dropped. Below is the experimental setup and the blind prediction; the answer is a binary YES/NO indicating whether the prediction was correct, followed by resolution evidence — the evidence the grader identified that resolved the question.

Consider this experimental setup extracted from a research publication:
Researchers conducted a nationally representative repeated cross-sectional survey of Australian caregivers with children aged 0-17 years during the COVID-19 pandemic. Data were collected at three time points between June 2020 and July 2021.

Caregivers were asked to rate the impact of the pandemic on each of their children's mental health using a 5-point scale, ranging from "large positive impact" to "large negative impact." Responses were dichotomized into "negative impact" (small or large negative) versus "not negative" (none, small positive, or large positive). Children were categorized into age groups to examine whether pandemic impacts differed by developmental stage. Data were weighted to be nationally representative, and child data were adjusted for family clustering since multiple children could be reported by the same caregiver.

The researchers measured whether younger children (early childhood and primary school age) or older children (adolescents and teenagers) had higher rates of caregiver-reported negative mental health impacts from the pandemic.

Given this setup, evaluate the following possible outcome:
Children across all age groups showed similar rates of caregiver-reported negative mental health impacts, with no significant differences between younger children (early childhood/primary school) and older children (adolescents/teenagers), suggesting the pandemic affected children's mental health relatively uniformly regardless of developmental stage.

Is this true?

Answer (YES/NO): NO